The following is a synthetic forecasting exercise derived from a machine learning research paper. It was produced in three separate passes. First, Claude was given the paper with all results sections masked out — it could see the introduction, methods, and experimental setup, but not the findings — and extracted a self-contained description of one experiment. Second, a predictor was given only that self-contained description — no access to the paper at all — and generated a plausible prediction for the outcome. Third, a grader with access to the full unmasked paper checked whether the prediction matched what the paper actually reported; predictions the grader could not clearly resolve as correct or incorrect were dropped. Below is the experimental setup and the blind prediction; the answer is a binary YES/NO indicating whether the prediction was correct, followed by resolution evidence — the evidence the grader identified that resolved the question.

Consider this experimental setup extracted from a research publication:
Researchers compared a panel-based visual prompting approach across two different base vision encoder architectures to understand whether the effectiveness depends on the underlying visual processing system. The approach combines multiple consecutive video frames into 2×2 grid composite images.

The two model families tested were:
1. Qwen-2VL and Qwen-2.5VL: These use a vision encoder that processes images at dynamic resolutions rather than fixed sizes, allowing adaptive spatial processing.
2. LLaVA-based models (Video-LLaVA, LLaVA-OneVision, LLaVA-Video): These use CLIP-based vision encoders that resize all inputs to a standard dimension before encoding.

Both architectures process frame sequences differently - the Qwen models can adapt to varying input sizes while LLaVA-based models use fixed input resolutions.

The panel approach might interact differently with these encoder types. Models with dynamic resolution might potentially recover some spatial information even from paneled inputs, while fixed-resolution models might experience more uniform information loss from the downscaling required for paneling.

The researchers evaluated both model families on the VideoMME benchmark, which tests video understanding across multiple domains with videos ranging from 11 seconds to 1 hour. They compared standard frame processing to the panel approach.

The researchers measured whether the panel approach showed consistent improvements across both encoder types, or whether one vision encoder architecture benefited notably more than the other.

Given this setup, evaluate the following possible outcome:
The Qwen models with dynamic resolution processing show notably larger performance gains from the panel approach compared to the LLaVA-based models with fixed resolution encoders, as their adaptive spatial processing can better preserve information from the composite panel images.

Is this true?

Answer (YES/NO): NO